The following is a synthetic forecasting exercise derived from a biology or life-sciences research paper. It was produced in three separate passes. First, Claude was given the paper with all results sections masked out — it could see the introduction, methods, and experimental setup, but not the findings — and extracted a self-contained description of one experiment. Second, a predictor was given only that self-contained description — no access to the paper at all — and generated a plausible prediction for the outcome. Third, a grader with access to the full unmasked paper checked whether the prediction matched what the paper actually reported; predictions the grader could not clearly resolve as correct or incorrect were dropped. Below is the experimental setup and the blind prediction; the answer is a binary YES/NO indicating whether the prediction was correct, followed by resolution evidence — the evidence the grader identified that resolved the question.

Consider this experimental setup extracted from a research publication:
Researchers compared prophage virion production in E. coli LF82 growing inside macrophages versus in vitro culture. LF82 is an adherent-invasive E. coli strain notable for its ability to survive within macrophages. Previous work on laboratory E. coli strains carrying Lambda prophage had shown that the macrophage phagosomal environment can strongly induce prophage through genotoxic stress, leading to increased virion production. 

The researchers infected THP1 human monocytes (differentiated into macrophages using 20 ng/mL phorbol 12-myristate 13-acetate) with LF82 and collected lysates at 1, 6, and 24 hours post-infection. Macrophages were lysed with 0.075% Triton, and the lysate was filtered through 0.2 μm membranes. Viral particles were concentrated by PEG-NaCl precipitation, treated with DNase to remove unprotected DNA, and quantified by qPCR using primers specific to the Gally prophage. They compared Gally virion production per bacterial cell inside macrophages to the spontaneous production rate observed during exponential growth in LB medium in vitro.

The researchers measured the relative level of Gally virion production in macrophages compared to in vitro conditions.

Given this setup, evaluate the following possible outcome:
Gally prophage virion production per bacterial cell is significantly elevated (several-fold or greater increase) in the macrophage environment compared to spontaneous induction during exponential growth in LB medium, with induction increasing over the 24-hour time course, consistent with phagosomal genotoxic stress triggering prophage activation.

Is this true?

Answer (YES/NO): NO